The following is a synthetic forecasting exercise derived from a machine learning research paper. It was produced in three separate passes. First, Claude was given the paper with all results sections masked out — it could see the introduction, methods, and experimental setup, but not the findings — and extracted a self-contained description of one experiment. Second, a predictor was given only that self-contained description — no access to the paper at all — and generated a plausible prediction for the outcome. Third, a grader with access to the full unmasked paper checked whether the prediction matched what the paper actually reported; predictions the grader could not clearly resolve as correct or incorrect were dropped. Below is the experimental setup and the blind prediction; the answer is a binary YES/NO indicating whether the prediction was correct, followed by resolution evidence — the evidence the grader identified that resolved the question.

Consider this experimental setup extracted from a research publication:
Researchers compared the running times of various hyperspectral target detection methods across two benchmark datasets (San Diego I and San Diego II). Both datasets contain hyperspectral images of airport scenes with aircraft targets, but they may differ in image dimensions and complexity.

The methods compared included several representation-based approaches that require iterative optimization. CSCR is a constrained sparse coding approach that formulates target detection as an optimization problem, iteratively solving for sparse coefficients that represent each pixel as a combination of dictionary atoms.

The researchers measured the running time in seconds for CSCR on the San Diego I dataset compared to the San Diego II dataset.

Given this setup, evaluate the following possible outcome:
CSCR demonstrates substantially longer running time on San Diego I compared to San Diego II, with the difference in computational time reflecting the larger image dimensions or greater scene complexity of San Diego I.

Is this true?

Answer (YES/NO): NO